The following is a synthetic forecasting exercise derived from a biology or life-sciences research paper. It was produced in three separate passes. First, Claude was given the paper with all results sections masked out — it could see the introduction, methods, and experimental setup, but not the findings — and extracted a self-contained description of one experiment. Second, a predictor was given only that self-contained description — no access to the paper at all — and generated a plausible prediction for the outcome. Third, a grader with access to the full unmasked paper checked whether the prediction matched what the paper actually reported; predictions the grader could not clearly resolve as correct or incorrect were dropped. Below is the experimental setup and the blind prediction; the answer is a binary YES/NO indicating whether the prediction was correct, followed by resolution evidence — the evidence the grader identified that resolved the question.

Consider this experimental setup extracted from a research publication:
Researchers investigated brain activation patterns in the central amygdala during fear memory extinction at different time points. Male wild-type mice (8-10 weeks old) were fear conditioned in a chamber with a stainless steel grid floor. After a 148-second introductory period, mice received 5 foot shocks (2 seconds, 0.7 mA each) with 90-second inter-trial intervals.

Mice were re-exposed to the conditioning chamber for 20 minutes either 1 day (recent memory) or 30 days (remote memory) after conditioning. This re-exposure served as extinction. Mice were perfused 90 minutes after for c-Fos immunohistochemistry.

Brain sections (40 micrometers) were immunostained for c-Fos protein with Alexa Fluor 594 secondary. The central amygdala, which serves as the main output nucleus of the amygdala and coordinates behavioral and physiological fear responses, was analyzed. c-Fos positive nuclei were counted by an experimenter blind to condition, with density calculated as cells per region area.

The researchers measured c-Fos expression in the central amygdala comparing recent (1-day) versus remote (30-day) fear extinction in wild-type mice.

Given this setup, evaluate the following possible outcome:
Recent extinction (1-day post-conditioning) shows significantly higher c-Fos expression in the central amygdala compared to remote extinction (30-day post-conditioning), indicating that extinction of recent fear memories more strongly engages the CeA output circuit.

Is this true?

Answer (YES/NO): NO